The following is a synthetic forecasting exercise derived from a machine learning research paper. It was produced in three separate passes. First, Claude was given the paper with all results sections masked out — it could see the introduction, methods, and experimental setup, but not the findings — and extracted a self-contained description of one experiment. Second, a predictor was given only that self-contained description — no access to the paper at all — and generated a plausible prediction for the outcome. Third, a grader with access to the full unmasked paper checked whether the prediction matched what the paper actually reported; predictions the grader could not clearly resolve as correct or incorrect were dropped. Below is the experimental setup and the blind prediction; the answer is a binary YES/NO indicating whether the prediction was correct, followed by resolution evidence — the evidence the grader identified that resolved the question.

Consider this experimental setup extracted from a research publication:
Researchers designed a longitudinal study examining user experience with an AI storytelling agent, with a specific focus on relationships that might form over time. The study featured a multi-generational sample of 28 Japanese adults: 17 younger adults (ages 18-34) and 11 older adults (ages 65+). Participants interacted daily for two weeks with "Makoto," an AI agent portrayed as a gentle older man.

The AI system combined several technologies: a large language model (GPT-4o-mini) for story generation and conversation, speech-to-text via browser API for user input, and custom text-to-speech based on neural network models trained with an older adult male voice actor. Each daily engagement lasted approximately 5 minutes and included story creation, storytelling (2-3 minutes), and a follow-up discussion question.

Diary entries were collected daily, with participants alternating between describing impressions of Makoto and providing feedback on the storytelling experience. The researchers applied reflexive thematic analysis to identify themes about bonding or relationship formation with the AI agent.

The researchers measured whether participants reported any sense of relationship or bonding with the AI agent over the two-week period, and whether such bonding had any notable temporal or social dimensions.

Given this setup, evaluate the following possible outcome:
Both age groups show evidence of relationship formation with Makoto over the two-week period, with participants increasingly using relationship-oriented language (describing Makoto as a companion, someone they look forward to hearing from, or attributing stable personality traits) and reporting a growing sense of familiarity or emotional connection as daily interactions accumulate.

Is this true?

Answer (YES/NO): YES